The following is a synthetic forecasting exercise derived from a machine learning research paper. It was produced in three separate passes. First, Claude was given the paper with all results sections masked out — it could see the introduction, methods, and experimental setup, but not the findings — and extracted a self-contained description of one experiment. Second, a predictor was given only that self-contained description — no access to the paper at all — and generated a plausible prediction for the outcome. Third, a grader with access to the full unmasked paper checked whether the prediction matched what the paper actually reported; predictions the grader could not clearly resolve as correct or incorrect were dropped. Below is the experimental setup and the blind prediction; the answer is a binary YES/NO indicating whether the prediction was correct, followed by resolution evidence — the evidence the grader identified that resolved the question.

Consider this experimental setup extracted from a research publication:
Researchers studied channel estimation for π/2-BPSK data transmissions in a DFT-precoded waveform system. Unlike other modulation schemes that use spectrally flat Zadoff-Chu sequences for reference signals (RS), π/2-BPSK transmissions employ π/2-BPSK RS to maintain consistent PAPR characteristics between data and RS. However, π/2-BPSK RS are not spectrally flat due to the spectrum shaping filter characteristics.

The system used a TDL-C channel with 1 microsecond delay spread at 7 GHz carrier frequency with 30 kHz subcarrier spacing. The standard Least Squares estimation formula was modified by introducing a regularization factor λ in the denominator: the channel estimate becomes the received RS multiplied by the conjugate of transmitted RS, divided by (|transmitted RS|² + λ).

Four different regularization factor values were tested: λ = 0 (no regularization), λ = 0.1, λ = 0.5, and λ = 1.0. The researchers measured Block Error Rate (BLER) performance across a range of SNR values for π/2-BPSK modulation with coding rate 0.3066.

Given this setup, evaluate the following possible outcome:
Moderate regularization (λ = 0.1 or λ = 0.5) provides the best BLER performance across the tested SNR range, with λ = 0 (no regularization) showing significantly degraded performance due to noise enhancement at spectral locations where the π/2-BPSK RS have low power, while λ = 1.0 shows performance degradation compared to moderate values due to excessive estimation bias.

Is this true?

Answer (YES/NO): NO